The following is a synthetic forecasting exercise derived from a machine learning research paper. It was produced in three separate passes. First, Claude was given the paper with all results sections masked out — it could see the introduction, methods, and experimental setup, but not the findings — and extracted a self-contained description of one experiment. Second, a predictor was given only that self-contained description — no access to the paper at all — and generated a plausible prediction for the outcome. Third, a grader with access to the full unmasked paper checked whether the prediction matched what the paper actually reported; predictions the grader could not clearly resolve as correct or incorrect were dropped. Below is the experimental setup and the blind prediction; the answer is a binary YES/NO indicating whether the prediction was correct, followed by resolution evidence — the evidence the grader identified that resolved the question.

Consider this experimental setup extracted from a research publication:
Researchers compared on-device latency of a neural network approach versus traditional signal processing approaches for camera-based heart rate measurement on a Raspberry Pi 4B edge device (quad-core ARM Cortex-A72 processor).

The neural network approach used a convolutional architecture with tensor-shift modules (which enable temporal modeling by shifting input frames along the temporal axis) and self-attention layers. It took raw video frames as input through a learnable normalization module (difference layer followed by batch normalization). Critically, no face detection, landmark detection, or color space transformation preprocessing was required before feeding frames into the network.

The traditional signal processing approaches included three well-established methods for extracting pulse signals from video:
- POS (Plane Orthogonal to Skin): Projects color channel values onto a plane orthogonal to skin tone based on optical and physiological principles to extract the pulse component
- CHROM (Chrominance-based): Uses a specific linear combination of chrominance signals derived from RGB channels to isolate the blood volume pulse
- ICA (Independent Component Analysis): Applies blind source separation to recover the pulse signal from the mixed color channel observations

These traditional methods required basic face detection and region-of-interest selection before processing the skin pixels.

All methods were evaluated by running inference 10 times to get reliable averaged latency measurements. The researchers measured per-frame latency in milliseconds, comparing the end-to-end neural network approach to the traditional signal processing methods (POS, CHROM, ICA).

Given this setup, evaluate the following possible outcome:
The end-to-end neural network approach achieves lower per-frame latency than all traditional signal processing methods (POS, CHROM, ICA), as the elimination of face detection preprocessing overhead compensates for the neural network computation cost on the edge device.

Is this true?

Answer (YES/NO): NO